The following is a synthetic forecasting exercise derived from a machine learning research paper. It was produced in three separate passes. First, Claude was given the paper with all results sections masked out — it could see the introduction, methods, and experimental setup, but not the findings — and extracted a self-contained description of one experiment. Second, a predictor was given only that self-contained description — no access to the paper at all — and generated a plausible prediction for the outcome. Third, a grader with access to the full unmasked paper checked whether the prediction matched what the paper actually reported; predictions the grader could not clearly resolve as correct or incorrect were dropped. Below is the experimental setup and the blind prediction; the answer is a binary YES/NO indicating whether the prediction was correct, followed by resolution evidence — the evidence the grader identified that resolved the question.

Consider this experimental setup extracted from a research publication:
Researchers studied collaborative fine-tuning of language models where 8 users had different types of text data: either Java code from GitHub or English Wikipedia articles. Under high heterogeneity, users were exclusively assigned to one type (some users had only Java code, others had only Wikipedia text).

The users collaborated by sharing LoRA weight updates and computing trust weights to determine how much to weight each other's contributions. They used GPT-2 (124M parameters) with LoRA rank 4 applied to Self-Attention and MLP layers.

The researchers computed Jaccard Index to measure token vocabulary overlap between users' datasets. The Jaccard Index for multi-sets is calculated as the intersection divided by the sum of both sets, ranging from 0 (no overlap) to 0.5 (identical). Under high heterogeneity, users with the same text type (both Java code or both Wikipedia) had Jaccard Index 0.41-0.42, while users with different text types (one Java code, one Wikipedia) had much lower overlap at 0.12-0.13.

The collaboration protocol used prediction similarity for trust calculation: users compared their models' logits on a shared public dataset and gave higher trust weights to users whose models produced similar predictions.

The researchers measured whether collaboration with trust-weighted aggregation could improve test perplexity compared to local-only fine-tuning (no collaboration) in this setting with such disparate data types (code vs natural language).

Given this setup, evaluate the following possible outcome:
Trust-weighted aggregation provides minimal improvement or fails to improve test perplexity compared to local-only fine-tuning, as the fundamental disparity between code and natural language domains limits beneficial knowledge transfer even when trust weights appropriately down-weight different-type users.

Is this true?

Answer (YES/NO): NO